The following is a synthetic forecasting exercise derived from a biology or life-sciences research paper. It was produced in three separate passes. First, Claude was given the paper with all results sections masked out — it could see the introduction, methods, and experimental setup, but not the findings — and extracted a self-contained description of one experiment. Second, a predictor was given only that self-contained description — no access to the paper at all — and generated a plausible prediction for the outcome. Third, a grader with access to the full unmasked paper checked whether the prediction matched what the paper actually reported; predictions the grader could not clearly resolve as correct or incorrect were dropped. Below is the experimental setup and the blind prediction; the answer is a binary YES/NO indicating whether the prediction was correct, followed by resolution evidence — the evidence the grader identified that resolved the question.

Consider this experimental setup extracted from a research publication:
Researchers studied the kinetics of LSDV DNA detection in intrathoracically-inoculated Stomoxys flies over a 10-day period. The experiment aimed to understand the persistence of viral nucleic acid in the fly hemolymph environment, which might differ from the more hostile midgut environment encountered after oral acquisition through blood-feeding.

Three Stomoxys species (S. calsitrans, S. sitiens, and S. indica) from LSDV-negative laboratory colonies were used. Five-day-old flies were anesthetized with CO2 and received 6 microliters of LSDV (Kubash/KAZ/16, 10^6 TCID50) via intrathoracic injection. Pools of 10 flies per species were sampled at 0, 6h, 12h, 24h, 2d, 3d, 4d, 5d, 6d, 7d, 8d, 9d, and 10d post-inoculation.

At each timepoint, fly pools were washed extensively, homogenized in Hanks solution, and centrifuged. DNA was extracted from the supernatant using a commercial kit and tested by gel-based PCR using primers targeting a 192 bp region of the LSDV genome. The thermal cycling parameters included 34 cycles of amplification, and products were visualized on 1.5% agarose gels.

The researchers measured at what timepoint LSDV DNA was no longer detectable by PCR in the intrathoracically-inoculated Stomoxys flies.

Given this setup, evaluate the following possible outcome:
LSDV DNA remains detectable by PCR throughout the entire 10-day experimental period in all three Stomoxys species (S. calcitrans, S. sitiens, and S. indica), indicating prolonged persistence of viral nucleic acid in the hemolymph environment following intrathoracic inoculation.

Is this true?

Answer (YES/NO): NO